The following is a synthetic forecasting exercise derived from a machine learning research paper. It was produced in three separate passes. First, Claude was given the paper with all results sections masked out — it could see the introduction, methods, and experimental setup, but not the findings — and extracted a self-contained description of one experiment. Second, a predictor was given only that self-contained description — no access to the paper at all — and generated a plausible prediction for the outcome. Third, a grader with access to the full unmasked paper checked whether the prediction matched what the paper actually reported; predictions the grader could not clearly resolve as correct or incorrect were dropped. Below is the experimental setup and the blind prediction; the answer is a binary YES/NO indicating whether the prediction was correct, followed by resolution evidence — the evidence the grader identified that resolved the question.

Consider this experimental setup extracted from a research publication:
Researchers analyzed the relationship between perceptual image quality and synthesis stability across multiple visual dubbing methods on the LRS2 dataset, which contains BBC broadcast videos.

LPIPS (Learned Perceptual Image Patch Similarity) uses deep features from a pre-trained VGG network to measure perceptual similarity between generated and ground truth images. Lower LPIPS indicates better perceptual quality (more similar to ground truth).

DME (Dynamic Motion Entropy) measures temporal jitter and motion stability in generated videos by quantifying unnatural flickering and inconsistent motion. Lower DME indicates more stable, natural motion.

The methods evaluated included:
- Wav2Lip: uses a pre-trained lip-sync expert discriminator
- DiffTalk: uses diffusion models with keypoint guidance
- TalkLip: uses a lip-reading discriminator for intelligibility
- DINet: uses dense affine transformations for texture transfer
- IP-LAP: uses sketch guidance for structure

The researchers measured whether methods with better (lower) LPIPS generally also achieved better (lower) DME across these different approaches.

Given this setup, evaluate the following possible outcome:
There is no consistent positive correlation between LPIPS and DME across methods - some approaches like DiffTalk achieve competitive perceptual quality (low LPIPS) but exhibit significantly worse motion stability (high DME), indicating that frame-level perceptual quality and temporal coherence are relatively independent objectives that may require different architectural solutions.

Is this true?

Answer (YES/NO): NO